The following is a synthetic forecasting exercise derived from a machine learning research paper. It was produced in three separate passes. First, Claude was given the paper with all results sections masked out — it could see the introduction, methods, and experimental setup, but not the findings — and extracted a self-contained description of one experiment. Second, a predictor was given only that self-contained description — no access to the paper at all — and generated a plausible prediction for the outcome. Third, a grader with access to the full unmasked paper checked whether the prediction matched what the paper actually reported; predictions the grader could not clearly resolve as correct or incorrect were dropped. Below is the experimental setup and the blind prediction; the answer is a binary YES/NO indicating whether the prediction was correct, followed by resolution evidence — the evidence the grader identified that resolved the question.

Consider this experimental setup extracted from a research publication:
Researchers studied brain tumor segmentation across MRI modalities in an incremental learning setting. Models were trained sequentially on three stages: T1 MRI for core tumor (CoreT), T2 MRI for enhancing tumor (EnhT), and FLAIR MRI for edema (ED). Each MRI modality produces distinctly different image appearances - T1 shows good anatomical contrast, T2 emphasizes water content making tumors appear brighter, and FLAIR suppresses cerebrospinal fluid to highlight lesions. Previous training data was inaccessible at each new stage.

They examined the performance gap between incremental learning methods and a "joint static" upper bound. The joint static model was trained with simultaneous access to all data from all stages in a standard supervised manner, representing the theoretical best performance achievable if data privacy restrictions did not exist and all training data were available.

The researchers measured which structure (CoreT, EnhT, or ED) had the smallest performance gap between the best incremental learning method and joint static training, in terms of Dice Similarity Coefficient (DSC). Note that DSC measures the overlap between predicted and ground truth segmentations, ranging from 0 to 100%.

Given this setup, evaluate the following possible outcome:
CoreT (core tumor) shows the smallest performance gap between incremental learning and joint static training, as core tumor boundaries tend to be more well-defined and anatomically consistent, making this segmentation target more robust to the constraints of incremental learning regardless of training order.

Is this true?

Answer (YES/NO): NO